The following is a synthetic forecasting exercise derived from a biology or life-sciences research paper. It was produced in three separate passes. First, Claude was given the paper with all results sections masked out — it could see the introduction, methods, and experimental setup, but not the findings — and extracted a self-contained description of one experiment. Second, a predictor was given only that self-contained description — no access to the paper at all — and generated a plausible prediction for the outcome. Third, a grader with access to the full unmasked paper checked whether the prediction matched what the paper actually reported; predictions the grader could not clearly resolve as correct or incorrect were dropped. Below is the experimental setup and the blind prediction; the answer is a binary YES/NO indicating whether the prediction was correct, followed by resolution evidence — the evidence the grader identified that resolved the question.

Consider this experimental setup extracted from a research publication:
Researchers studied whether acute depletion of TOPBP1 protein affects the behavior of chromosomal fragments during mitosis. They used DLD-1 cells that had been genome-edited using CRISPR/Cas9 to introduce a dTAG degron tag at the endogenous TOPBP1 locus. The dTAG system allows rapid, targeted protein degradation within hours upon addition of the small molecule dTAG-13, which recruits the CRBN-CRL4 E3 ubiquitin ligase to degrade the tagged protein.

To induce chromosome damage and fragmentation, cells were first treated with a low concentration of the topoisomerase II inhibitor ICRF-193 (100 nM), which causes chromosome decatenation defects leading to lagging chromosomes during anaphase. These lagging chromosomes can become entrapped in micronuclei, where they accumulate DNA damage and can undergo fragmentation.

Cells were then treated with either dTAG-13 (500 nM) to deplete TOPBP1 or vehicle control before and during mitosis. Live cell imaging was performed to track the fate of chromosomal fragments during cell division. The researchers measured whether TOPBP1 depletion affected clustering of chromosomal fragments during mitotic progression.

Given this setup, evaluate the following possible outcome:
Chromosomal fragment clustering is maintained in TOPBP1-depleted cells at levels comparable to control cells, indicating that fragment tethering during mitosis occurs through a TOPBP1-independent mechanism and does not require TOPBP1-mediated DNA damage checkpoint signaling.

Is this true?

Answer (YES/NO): NO